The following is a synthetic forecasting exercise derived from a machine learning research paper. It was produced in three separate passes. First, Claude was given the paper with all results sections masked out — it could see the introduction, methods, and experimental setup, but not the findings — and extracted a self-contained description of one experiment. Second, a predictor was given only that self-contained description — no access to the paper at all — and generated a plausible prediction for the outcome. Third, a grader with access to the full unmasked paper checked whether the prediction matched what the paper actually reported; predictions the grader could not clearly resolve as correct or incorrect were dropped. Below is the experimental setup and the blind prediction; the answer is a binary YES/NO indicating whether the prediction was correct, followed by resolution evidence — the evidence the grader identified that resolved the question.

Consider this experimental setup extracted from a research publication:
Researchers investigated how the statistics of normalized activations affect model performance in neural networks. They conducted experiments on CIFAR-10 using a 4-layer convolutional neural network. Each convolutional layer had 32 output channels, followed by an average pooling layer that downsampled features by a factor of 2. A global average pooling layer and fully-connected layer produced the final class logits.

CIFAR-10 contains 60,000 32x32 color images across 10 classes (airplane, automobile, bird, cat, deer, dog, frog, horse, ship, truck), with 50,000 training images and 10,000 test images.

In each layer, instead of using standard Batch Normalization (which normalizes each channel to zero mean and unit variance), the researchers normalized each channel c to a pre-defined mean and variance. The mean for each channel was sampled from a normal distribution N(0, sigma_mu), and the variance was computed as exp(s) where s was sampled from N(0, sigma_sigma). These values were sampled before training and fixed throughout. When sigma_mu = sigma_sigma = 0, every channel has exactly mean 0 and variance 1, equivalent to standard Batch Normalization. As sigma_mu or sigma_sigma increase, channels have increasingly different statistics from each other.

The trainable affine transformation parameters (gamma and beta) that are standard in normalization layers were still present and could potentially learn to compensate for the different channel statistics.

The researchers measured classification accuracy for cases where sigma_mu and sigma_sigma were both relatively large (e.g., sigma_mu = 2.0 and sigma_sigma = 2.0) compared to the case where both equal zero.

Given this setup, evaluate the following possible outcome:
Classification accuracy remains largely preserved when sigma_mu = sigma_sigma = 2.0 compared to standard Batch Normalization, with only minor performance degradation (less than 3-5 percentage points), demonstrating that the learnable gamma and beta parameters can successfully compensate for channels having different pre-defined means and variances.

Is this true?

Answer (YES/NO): NO